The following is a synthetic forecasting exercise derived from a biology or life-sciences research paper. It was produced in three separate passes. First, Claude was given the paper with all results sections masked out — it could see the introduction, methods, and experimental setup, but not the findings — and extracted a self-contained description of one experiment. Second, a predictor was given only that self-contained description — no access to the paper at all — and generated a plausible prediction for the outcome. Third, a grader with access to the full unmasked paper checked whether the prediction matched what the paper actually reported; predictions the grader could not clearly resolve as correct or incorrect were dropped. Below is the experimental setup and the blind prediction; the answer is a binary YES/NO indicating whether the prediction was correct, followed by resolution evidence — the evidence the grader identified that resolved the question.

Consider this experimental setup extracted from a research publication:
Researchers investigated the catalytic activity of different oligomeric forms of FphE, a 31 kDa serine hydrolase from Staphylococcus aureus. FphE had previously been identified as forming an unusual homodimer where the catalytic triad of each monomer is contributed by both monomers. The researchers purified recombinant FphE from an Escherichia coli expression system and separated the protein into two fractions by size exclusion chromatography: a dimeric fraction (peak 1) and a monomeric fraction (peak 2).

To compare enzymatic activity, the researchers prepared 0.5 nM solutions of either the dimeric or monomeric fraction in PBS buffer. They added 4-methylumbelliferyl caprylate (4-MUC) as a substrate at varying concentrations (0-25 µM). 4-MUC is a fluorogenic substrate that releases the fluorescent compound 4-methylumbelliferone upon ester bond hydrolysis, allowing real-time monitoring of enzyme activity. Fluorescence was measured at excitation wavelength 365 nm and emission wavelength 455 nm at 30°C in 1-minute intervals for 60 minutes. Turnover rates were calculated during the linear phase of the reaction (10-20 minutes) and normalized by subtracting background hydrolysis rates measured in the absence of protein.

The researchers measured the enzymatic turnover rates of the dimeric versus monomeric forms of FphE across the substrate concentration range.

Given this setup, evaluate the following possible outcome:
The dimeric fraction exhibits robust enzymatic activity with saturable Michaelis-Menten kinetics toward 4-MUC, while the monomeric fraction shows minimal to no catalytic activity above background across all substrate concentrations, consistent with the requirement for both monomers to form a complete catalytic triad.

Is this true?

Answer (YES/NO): NO